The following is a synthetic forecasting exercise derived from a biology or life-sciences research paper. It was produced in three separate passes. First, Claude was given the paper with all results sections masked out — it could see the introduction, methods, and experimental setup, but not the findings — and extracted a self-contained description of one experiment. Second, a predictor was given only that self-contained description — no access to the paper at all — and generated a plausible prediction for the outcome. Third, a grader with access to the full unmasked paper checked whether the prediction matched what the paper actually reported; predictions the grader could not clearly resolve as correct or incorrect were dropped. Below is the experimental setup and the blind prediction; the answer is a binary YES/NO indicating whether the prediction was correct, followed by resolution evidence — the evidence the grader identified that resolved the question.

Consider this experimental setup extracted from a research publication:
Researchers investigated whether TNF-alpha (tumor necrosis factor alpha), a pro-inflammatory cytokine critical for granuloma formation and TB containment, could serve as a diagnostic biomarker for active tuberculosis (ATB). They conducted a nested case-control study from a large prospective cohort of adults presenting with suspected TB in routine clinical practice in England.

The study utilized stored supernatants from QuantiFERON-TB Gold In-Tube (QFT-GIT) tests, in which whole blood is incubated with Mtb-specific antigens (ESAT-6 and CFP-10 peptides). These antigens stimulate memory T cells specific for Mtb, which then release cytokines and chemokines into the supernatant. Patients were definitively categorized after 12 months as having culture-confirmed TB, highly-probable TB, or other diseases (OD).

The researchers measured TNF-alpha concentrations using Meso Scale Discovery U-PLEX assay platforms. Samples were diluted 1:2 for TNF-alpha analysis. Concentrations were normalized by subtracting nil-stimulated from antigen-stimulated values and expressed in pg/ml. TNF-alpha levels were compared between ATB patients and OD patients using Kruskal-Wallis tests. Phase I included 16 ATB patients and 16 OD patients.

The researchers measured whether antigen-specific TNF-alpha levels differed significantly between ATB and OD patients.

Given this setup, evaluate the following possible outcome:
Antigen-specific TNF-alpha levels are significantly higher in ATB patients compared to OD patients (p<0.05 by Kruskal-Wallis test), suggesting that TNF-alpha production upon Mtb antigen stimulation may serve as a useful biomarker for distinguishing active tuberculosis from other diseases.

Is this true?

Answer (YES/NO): NO